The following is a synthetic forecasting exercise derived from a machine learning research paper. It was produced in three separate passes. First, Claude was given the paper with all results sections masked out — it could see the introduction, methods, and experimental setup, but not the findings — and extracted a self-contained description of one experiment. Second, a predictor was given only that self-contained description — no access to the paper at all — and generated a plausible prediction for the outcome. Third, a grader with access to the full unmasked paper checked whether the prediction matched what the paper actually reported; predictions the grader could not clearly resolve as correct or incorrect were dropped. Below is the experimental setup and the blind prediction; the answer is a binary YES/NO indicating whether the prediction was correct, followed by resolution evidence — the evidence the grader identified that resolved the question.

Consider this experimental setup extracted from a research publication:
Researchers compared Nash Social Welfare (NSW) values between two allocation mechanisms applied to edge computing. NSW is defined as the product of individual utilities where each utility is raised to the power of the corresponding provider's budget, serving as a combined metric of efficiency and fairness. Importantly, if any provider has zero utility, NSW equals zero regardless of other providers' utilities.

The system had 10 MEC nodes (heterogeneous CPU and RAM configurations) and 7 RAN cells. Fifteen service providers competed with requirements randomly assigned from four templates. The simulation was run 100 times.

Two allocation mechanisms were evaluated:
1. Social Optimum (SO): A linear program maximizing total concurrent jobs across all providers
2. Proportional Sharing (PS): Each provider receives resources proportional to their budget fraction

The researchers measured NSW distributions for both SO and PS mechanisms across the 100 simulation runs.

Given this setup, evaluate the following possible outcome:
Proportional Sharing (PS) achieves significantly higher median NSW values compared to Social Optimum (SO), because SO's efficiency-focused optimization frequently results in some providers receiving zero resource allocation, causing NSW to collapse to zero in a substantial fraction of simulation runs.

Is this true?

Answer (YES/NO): YES